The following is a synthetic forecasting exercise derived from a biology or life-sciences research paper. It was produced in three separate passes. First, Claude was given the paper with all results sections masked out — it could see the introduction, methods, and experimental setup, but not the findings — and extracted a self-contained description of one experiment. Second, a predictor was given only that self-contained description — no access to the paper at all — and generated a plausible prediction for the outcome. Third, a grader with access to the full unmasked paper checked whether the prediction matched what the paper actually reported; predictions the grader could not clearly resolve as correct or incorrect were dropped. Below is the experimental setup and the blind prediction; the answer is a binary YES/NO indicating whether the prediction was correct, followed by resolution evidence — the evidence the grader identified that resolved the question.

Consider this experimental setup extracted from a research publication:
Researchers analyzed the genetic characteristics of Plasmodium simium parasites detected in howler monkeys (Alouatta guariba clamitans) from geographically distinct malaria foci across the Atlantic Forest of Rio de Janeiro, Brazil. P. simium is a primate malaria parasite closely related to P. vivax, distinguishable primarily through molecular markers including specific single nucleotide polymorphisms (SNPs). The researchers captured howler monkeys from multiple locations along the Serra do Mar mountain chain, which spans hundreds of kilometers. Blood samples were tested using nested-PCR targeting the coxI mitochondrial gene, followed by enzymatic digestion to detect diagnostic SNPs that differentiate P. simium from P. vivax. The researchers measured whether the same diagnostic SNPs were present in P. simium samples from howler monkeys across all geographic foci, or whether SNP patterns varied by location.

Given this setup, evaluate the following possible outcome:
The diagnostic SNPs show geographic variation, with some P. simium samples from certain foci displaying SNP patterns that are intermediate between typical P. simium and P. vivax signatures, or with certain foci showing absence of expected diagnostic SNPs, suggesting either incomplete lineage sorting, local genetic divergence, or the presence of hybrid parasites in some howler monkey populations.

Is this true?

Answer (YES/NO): NO